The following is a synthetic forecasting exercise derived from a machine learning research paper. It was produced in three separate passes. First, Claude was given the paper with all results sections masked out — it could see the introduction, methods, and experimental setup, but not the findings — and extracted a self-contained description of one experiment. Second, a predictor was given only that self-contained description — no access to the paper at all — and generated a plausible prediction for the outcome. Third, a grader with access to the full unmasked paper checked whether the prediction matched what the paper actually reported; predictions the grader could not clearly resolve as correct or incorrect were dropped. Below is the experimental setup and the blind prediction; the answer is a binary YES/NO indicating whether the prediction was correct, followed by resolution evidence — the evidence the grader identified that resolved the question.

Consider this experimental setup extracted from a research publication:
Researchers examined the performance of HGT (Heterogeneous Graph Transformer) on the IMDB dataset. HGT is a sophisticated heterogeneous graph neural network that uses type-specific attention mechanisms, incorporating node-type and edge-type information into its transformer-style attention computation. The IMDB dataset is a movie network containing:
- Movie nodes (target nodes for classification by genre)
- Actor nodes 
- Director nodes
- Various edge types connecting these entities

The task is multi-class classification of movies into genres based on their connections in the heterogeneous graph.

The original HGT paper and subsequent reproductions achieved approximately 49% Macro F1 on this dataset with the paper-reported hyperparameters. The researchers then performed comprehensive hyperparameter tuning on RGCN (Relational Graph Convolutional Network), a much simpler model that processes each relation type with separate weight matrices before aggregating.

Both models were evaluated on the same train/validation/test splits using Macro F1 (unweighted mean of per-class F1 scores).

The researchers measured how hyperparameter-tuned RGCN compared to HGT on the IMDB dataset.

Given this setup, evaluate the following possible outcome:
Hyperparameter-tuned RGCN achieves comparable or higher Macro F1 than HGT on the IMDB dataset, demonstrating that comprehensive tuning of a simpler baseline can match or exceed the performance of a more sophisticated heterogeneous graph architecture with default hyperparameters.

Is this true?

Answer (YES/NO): YES